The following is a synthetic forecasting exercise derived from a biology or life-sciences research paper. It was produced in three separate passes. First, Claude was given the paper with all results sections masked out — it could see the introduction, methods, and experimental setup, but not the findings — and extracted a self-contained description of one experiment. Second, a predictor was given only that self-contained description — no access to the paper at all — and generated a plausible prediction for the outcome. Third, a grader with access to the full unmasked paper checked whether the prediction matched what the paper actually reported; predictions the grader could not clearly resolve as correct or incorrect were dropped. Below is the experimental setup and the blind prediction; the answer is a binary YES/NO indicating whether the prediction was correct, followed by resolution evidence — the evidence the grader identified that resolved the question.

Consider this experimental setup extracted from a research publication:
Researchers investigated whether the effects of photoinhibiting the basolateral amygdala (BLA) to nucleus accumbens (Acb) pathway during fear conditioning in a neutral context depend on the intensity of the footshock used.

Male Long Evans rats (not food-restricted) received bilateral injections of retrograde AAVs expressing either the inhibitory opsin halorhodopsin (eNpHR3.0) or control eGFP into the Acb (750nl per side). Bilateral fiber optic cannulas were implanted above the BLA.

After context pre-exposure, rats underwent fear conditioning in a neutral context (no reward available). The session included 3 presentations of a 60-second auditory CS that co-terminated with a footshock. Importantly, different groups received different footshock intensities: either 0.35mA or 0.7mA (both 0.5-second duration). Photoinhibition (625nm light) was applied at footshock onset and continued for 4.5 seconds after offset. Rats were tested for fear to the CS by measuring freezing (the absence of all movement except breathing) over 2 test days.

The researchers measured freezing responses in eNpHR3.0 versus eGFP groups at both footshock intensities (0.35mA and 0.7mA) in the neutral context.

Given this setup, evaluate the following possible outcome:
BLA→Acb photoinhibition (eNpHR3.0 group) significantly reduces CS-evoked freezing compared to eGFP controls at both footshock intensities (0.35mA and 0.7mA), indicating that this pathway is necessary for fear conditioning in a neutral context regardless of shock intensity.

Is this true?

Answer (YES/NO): NO